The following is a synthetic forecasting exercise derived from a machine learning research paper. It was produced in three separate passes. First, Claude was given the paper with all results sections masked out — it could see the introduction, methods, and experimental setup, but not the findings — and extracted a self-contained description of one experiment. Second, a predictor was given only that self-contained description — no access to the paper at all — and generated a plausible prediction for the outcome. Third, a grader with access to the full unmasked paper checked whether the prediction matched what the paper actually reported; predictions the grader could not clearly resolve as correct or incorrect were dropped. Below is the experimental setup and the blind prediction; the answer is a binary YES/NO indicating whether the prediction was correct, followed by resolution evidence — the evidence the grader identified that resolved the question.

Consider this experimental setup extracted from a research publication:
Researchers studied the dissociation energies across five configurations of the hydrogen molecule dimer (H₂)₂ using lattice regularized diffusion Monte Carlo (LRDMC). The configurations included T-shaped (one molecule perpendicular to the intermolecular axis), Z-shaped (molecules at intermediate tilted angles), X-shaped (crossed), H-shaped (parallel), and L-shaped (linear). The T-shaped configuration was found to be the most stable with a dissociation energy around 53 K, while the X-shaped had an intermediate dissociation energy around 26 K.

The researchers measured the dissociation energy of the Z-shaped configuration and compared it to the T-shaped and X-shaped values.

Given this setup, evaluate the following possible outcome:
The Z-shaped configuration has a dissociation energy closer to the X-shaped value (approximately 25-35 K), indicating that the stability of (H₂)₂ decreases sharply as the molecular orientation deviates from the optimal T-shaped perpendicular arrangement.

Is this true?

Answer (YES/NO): NO